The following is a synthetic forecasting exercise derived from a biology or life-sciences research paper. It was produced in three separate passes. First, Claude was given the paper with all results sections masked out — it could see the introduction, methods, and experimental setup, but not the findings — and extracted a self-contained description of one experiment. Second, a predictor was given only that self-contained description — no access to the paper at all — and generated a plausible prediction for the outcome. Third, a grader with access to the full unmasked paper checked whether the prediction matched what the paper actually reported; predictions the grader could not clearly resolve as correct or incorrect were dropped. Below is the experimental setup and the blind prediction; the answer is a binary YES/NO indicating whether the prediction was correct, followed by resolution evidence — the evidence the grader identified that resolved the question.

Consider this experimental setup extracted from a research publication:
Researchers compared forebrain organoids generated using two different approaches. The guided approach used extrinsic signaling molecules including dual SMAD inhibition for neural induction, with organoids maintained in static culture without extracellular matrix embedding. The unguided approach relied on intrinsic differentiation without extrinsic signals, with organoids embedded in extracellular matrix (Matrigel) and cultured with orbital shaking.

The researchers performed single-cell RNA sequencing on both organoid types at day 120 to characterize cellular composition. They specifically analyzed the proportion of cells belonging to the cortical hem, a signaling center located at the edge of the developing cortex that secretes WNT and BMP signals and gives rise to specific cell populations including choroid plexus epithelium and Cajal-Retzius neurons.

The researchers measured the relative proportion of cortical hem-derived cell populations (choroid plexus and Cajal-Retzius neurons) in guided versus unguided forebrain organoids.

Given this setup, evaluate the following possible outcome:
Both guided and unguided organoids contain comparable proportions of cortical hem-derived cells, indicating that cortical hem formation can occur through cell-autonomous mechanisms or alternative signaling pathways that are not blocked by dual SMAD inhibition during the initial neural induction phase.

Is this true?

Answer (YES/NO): NO